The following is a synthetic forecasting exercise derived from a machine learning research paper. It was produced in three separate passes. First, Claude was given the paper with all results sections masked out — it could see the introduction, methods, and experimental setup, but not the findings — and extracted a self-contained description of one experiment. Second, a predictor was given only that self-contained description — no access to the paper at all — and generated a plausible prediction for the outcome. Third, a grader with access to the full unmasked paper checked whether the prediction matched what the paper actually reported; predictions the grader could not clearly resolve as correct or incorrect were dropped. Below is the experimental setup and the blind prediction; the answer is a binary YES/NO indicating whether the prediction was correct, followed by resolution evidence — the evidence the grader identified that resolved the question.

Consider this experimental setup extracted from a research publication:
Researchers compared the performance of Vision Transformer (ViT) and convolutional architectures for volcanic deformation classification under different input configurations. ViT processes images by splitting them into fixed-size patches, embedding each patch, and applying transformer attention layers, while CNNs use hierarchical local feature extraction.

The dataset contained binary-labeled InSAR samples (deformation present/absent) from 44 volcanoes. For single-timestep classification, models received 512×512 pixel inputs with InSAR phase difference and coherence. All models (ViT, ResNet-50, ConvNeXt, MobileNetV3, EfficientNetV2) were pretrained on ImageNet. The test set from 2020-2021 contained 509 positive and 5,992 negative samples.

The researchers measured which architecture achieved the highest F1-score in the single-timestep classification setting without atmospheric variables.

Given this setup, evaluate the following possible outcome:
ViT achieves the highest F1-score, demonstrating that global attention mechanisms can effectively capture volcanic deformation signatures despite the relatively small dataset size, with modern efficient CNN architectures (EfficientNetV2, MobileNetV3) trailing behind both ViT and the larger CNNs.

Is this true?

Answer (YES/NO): NO